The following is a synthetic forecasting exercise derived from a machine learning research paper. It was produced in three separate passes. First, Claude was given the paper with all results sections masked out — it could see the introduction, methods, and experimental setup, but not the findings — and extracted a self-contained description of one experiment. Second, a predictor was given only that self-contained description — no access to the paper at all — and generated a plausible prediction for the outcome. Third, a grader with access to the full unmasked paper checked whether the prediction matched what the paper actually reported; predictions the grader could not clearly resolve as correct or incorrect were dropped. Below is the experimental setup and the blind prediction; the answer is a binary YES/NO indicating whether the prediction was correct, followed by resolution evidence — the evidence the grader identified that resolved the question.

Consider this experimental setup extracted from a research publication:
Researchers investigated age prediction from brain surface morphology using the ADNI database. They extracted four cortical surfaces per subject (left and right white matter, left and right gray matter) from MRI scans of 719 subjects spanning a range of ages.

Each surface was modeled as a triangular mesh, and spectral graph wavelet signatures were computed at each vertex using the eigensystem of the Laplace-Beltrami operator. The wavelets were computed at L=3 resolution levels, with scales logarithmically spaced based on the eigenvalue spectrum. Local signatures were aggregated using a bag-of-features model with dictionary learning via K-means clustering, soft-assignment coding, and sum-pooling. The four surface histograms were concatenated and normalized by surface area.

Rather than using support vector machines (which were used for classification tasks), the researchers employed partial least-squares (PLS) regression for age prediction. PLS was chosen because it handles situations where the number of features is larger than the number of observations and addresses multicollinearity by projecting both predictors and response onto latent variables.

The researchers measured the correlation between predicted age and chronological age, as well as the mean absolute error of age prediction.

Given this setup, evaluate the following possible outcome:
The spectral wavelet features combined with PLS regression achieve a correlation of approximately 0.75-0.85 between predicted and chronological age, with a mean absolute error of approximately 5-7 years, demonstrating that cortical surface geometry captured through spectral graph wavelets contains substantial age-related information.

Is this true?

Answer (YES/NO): NO